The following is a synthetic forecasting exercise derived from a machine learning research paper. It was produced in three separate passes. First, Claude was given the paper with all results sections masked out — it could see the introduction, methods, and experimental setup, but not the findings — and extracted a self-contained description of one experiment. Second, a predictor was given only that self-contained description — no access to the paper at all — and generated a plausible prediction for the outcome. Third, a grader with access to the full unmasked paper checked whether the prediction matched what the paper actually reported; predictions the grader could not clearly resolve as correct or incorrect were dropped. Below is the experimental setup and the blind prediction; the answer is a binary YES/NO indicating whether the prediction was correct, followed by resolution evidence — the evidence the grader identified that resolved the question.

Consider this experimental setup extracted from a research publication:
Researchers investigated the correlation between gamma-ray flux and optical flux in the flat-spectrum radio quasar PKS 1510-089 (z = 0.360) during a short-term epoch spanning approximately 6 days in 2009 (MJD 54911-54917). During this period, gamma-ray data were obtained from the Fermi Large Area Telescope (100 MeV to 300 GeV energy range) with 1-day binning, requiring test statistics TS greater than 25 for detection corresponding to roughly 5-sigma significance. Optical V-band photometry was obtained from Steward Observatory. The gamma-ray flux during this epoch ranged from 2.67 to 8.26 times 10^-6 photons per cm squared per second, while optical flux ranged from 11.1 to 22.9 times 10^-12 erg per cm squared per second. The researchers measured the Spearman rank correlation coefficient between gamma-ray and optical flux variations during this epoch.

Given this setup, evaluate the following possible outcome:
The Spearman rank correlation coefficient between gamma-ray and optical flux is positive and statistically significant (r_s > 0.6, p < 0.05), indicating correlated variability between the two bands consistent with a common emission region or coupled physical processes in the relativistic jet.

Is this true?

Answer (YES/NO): YES